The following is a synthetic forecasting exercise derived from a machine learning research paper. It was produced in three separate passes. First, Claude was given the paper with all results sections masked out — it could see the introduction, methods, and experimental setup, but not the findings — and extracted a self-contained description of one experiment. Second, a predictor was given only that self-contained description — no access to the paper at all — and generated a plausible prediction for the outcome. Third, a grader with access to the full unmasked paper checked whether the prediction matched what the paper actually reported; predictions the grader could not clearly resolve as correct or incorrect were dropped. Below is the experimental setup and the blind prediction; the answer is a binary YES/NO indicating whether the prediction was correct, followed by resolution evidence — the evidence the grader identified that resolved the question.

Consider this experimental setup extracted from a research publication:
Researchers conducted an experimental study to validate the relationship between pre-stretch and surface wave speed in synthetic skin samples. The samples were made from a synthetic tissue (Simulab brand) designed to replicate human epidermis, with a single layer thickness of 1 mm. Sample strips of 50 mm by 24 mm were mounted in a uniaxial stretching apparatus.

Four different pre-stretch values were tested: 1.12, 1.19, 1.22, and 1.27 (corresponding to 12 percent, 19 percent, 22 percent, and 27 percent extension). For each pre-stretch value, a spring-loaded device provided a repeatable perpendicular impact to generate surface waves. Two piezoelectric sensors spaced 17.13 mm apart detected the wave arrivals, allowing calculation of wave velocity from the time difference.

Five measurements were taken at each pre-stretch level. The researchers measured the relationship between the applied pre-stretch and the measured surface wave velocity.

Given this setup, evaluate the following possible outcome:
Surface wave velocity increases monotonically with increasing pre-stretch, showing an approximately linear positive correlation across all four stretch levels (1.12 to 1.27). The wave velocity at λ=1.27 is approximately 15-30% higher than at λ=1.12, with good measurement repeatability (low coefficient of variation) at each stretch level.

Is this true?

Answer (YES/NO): NO